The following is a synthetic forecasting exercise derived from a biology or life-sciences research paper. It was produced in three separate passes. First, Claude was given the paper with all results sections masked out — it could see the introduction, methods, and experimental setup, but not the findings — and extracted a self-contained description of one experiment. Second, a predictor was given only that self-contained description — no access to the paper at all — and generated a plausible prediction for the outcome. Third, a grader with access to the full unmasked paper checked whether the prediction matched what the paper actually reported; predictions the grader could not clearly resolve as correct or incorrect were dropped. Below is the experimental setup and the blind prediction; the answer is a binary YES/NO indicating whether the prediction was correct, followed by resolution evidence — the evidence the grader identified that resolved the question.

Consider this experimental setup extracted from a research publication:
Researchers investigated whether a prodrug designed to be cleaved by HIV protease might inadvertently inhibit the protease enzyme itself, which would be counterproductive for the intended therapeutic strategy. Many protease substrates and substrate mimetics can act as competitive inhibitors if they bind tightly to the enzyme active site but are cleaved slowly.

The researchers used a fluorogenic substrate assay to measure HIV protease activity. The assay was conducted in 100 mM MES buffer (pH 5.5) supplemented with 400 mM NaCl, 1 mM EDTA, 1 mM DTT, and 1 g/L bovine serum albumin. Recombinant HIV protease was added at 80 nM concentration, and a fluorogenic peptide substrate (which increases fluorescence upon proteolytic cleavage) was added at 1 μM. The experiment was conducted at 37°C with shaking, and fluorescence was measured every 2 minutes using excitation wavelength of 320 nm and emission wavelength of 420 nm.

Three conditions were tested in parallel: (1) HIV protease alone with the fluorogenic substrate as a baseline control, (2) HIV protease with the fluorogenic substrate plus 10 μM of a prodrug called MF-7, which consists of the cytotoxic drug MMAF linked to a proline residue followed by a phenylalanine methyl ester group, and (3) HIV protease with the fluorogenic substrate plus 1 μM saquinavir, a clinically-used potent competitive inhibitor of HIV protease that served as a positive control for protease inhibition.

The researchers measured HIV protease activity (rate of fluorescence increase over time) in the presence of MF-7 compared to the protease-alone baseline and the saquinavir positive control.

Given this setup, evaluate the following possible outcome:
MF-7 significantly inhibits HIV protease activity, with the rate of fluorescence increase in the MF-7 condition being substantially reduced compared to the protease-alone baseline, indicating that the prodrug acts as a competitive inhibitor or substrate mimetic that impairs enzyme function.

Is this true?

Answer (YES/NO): NO